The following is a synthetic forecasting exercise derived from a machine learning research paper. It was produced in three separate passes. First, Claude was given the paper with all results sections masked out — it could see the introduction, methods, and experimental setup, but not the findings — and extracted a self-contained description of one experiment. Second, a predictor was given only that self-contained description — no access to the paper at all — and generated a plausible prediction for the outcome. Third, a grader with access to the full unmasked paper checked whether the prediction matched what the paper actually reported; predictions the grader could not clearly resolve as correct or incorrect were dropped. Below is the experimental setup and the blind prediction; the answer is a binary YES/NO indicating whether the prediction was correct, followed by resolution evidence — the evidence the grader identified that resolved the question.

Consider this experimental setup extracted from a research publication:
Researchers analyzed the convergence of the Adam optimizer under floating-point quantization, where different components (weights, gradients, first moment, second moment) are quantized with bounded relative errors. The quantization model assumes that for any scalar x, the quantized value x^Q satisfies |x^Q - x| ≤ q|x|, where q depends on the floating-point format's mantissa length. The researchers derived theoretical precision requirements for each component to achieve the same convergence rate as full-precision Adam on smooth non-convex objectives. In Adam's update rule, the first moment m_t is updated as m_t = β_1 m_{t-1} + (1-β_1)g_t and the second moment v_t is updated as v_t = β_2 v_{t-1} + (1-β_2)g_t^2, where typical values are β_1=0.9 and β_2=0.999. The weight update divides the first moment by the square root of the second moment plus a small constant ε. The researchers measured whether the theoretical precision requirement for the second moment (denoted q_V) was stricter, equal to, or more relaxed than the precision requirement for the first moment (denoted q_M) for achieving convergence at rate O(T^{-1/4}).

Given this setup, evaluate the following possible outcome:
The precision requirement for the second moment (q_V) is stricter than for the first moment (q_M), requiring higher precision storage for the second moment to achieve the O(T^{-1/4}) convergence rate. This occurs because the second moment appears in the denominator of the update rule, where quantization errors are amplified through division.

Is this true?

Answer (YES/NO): YES